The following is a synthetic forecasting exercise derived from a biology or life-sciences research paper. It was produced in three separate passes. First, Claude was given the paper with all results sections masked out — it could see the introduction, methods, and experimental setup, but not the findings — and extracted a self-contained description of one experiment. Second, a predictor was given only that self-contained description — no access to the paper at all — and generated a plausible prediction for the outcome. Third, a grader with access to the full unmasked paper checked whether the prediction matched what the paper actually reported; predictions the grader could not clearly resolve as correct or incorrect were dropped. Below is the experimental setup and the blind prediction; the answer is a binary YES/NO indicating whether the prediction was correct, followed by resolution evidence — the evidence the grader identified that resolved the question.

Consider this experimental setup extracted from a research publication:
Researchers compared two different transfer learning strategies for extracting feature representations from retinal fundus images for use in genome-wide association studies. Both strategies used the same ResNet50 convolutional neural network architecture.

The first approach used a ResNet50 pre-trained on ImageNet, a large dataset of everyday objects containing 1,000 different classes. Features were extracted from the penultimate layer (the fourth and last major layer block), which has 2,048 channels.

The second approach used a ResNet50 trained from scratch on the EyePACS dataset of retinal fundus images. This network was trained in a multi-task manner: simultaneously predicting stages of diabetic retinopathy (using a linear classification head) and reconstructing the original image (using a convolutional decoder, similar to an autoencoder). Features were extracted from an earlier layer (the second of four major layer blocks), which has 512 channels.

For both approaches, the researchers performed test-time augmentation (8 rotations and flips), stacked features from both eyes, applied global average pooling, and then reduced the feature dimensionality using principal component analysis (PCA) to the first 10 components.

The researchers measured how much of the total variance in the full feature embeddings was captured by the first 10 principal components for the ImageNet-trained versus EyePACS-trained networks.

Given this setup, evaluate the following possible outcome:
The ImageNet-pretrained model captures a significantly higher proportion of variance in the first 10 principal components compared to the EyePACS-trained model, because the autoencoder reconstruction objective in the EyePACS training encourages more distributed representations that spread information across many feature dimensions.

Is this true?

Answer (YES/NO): NO